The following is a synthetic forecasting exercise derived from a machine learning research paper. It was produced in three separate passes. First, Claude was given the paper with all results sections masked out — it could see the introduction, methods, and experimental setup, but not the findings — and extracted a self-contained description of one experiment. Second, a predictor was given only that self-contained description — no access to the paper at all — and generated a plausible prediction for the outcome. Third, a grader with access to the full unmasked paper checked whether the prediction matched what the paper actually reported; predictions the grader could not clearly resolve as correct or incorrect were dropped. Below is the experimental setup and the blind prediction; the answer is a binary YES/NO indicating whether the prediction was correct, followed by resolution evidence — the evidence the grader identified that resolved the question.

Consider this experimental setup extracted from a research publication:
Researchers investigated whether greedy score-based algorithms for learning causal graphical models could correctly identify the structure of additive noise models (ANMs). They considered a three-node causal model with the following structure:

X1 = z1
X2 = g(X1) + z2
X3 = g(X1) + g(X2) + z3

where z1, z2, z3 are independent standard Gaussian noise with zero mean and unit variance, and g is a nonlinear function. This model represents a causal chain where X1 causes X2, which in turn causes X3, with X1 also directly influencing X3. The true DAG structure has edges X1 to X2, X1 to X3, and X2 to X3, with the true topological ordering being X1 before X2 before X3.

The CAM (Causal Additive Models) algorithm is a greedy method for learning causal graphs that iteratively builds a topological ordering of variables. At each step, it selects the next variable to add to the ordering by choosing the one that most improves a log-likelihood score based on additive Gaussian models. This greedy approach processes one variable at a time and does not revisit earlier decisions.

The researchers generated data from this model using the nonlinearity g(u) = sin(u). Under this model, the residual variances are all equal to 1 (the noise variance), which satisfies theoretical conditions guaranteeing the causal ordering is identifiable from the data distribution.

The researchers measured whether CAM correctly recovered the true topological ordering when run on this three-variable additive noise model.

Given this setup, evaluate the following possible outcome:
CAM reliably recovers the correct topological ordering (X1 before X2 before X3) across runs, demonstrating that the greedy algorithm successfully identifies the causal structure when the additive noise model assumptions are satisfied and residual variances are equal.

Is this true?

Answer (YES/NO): NO